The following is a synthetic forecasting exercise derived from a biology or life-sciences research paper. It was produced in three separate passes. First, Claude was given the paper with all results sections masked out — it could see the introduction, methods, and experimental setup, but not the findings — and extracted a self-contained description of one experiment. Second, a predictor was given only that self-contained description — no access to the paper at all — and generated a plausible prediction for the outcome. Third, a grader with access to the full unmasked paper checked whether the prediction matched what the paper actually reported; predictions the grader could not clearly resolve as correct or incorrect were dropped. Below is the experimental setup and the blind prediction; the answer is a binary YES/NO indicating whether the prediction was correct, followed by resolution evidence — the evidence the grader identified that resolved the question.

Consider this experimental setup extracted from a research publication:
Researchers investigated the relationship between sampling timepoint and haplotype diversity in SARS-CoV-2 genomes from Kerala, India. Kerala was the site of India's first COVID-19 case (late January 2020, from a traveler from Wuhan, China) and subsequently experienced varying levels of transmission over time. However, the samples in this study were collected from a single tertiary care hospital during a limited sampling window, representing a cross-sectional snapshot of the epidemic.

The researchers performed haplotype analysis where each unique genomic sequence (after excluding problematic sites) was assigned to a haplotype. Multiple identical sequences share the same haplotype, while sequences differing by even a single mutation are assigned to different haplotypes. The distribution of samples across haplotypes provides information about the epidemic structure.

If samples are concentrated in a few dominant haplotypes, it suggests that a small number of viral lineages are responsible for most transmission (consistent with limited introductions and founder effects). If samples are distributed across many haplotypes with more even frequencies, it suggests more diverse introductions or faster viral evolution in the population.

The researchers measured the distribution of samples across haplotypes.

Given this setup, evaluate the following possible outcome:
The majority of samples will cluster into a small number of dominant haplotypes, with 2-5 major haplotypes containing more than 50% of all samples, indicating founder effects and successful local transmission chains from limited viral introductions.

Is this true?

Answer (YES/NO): YES